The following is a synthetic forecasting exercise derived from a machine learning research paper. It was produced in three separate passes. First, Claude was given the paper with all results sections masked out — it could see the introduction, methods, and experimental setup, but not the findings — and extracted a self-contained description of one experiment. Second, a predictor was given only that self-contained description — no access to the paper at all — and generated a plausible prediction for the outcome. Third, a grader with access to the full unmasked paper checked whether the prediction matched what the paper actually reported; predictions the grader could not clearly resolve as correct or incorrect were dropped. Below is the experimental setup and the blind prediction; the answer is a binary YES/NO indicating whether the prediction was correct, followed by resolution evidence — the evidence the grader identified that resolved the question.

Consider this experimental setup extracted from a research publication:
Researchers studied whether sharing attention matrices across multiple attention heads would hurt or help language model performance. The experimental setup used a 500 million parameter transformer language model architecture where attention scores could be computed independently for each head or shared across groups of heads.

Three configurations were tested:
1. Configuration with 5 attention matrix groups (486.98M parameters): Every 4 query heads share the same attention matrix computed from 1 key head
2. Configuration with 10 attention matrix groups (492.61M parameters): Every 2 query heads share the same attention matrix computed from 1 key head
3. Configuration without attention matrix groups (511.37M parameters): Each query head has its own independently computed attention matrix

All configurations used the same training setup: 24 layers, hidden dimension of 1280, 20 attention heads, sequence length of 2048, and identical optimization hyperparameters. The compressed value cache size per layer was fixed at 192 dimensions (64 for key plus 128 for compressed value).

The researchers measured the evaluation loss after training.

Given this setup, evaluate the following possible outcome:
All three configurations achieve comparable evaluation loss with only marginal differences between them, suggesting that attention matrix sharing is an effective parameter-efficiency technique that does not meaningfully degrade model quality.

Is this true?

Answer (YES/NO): YES